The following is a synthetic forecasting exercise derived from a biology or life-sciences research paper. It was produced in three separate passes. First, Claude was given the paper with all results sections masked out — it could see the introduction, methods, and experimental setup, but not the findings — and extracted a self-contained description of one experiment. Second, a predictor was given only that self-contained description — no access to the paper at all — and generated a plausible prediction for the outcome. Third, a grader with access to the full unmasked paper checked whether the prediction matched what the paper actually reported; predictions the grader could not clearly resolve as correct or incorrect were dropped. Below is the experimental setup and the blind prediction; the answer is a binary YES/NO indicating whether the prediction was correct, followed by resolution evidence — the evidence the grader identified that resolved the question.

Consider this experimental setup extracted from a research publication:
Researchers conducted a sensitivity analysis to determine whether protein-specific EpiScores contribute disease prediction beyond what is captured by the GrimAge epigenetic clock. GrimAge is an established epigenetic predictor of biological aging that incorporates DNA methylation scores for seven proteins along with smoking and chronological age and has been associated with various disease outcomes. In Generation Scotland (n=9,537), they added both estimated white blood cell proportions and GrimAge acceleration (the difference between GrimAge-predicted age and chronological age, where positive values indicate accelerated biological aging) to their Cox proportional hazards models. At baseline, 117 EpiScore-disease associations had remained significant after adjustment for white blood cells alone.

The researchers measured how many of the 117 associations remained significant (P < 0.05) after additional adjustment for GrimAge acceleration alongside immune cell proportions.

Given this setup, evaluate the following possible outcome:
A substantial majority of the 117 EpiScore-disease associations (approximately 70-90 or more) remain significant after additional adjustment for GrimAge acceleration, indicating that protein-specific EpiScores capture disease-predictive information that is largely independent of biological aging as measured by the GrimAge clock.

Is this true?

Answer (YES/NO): YES